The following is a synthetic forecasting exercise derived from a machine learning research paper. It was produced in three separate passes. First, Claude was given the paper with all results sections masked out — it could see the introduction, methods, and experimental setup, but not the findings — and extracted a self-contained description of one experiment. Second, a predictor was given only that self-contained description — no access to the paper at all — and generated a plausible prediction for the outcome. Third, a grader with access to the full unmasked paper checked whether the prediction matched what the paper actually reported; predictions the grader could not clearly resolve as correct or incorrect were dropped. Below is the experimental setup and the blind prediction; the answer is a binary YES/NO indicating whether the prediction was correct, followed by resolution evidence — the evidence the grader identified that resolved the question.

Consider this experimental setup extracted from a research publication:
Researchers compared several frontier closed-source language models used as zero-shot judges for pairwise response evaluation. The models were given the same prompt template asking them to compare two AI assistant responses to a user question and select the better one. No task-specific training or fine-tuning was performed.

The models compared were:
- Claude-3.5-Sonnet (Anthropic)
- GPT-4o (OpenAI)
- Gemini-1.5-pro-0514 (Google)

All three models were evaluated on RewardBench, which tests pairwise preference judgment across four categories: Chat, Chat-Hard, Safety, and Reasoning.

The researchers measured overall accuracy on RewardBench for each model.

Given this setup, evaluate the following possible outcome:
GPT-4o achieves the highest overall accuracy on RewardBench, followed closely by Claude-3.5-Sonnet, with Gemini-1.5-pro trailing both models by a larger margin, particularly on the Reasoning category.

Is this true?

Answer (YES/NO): NO